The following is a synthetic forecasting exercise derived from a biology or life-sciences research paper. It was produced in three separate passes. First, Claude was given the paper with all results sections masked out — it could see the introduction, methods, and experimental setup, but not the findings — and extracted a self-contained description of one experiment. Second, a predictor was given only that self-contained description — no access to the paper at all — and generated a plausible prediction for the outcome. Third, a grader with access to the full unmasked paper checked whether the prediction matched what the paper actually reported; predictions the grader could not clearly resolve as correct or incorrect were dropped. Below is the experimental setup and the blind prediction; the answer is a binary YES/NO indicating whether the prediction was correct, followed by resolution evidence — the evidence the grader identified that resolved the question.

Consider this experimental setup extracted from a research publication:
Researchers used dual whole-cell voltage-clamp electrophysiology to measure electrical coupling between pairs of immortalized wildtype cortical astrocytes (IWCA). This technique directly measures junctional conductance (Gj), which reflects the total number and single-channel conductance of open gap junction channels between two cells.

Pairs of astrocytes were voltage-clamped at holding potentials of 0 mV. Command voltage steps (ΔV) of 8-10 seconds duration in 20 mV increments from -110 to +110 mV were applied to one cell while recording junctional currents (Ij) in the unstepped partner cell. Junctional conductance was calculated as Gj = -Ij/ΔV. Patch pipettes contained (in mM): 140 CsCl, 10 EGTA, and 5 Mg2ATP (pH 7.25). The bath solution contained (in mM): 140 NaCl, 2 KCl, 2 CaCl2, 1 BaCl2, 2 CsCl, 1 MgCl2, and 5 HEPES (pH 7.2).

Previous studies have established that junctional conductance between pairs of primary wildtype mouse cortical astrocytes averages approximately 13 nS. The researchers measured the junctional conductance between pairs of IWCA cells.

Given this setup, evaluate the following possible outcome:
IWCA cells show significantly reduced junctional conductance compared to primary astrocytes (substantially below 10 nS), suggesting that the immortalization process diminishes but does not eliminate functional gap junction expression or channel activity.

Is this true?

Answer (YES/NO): NO